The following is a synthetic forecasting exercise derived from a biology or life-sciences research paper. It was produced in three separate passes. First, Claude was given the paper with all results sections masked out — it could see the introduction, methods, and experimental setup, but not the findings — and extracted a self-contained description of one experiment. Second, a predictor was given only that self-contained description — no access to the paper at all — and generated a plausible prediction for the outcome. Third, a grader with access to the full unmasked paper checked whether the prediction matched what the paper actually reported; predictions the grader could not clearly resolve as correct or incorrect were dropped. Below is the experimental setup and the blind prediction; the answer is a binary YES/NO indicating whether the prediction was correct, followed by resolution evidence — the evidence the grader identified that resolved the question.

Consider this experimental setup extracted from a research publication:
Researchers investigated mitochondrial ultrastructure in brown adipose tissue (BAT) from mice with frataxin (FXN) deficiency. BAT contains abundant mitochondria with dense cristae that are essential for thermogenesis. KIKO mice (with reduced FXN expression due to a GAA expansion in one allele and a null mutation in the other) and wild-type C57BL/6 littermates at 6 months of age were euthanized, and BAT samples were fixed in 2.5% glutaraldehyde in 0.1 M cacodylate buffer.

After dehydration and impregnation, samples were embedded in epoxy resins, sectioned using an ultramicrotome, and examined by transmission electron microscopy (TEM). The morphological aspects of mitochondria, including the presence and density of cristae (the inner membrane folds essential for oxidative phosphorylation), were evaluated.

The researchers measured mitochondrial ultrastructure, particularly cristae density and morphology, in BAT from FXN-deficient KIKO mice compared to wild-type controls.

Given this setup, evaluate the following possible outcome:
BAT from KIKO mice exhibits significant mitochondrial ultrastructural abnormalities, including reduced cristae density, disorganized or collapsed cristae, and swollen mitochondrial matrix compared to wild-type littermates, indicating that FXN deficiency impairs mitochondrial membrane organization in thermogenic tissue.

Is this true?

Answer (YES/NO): NO